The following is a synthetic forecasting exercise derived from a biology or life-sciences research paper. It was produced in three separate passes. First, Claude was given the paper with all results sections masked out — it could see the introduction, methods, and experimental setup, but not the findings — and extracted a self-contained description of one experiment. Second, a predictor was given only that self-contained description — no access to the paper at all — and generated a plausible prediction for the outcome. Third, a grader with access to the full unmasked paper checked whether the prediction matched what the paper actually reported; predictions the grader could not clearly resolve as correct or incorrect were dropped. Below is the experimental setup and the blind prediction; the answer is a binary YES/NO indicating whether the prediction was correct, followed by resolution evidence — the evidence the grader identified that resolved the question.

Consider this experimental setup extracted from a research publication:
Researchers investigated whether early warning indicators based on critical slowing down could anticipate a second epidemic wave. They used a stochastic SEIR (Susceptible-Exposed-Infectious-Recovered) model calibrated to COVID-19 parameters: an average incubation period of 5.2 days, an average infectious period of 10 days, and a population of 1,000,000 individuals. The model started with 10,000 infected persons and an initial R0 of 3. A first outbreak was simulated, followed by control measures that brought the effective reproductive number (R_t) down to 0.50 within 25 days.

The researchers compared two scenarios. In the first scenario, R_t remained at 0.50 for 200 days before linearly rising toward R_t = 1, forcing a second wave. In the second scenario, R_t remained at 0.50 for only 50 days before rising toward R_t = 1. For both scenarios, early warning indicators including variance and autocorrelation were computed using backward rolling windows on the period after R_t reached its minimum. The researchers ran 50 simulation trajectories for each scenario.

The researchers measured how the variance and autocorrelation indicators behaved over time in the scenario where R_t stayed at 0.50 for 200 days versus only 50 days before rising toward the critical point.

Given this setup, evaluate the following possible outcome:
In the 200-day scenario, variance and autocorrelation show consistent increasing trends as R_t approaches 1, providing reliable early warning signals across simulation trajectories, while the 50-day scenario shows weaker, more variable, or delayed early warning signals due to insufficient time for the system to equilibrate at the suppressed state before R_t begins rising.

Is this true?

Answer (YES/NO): NO